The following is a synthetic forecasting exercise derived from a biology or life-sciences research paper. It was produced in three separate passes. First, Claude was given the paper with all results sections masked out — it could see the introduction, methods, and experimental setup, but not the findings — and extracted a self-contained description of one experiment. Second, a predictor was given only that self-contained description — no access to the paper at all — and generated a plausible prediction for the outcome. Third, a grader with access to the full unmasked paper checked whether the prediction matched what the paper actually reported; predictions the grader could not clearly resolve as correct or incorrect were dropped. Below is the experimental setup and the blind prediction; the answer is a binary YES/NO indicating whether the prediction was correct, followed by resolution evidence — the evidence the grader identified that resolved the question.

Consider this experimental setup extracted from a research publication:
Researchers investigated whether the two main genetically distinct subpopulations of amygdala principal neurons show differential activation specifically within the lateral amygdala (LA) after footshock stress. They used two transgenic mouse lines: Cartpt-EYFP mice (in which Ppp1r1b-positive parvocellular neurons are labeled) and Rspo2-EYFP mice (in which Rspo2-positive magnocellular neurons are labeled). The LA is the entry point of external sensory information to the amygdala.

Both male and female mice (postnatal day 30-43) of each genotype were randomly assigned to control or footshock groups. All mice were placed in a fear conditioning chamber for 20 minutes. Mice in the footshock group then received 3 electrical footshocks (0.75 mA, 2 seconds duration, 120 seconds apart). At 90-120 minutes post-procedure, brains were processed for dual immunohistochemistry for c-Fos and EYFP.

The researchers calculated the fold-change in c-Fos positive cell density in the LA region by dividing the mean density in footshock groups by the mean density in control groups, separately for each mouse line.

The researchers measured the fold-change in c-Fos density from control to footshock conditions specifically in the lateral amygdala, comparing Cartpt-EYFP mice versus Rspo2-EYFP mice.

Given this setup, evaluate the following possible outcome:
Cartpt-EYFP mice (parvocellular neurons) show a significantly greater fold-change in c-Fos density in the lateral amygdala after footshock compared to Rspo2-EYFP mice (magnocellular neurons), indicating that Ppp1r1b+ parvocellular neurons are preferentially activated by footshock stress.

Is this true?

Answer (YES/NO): NO